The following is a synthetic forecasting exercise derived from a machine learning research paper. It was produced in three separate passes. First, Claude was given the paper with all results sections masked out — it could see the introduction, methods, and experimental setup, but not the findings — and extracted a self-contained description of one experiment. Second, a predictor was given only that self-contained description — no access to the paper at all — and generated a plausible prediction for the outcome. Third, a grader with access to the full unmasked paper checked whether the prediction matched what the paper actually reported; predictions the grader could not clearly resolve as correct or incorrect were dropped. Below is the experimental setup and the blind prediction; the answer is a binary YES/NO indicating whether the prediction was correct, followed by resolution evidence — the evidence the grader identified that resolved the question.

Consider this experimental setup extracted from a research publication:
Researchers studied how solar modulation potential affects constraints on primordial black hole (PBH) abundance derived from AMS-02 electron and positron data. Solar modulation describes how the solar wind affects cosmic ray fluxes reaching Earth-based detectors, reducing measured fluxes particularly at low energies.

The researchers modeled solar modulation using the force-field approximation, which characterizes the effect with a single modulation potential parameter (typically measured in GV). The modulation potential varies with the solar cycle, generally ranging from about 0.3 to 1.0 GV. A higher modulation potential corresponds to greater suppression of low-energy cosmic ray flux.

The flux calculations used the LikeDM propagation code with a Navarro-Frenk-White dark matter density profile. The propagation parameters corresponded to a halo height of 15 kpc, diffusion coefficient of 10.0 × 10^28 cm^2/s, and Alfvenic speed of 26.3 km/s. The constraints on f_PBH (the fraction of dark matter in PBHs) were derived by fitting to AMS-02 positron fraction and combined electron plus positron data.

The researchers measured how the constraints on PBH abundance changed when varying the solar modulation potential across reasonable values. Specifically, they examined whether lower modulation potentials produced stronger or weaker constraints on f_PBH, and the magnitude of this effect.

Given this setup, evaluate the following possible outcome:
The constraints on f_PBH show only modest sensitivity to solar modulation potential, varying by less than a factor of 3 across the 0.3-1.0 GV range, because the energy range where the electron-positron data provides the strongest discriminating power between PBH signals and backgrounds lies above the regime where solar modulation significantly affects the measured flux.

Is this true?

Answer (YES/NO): YES